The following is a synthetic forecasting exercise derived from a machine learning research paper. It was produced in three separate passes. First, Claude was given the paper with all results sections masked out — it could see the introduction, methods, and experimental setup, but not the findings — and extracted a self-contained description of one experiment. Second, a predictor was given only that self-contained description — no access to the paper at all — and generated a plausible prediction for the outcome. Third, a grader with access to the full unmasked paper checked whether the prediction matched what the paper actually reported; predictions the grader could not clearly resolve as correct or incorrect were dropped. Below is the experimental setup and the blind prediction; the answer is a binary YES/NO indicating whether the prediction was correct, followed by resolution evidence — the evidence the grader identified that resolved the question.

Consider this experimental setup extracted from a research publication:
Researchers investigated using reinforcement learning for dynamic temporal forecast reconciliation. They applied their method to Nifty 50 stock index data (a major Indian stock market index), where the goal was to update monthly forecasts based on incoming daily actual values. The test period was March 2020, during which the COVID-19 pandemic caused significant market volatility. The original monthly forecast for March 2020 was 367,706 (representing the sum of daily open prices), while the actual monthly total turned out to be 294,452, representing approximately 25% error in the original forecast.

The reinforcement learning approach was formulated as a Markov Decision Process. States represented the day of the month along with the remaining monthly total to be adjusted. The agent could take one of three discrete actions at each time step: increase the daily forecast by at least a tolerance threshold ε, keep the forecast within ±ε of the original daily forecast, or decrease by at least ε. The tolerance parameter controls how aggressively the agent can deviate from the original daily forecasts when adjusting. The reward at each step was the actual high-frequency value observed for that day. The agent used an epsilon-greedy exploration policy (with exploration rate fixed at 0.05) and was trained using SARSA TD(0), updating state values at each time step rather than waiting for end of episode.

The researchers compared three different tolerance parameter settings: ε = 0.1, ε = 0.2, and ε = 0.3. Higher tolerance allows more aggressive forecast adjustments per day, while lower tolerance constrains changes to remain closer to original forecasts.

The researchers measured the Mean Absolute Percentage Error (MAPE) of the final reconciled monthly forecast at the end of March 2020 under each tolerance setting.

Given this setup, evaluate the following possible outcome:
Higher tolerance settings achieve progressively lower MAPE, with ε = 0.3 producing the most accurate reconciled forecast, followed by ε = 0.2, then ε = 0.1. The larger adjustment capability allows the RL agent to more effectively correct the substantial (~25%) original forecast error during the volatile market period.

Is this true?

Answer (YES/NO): NO